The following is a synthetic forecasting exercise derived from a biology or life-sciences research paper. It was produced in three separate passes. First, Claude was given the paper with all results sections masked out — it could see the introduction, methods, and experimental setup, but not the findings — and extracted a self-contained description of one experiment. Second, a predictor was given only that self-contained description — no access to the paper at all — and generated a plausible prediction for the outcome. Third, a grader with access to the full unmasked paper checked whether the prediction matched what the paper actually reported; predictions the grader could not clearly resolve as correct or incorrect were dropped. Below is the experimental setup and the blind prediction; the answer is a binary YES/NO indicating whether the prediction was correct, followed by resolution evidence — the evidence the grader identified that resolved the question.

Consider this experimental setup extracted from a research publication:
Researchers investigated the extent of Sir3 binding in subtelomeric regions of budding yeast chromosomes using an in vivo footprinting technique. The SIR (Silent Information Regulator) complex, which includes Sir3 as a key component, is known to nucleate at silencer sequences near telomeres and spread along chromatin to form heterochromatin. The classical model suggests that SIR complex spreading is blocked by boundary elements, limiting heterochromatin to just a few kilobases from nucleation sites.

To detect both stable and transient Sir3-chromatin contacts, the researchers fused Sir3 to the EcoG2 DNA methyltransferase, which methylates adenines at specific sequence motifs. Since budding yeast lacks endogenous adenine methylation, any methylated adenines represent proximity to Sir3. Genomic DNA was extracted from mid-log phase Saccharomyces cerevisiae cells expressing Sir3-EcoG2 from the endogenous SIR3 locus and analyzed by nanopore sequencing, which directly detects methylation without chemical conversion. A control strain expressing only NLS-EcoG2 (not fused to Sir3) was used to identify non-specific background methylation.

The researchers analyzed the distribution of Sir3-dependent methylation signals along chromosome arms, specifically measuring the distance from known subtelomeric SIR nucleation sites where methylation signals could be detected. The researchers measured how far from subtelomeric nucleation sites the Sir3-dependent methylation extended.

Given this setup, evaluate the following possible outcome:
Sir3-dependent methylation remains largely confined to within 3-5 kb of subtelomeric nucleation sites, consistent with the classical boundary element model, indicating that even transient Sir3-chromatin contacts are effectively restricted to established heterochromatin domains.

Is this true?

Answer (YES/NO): NO